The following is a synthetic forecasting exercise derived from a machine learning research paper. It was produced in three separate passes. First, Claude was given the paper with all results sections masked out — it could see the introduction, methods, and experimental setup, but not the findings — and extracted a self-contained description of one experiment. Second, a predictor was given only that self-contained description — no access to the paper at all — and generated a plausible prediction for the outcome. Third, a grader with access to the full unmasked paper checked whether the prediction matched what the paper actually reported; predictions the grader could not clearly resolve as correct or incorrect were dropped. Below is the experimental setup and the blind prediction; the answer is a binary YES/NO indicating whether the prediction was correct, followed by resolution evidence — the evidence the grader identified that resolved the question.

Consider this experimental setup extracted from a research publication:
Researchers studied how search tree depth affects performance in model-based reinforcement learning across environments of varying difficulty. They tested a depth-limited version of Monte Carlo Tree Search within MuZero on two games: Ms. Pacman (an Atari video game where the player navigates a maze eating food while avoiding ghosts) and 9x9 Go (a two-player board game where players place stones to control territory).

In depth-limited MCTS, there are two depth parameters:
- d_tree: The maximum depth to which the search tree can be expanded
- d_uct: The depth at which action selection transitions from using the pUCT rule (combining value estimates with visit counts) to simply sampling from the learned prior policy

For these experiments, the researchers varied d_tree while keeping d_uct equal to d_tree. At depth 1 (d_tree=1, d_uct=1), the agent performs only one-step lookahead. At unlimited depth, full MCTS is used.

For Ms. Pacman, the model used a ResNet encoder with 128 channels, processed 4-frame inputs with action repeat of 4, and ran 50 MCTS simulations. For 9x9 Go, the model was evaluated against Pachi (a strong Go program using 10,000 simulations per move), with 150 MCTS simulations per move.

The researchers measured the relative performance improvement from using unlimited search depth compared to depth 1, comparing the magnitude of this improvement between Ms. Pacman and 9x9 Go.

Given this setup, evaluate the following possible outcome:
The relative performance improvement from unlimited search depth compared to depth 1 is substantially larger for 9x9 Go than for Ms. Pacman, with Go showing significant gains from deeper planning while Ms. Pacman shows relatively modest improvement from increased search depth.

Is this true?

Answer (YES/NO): NO